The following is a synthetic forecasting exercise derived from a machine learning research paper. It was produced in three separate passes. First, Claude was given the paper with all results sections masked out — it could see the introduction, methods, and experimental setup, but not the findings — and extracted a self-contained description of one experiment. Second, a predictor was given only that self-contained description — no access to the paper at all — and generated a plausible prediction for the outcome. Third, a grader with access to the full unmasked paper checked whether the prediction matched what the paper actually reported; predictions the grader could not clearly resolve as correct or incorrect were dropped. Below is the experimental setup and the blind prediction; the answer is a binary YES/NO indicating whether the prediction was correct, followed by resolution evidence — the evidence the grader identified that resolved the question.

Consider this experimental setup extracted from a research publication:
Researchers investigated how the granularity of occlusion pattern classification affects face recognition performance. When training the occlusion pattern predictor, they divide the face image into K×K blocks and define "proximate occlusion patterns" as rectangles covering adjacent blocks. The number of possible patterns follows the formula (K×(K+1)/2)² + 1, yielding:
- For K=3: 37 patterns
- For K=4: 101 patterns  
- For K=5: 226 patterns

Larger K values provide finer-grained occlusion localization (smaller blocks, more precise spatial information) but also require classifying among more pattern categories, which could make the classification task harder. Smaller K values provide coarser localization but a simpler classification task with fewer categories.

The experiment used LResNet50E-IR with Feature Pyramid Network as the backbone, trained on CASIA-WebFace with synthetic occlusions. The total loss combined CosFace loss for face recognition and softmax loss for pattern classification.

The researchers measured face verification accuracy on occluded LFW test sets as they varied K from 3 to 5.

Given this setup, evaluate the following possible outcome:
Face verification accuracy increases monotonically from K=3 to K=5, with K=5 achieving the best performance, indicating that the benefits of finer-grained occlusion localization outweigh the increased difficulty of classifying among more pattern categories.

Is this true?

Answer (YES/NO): YES